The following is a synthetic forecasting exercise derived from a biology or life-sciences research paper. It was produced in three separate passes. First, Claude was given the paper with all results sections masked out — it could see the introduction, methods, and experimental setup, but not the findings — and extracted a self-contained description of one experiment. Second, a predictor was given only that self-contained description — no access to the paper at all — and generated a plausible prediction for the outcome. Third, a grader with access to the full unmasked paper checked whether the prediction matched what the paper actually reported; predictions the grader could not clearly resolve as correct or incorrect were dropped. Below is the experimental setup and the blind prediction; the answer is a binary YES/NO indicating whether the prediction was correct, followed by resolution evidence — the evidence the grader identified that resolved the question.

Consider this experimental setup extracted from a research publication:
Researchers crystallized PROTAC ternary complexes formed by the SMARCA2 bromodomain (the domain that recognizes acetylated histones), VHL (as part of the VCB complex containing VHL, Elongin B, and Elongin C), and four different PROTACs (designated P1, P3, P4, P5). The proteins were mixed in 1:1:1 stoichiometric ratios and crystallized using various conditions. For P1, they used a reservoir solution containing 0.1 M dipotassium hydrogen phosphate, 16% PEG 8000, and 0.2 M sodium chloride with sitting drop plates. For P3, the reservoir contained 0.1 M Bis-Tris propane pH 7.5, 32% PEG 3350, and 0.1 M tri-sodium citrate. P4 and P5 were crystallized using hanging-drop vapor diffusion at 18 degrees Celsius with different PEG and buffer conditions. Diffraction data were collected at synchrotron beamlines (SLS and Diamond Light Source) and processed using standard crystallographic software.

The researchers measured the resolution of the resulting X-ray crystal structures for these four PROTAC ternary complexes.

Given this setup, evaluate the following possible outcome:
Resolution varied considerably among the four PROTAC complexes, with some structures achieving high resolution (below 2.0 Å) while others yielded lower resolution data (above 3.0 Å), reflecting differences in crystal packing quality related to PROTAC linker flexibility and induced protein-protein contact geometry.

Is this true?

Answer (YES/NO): NO